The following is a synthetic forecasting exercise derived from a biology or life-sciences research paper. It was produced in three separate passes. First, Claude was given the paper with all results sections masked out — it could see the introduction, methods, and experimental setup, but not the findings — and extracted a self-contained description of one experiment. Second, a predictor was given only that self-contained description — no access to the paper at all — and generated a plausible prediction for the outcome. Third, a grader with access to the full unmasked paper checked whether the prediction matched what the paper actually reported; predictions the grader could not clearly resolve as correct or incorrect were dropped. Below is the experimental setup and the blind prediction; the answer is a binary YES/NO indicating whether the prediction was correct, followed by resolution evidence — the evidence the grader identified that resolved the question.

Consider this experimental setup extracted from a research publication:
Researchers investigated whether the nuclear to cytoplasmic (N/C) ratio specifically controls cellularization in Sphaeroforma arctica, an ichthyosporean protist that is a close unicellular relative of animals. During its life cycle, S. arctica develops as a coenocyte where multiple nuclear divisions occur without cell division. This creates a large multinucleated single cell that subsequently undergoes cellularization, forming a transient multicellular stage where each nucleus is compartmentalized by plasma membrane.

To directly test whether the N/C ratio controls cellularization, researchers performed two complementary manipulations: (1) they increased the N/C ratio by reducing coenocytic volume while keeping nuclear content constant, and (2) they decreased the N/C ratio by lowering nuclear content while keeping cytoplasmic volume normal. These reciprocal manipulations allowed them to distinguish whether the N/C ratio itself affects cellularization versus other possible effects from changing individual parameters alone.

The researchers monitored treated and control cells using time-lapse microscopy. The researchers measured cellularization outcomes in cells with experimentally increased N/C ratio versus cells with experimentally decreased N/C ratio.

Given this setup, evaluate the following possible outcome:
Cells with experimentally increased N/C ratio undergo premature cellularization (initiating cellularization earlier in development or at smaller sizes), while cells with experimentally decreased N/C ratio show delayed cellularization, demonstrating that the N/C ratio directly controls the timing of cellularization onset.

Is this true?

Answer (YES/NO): NO